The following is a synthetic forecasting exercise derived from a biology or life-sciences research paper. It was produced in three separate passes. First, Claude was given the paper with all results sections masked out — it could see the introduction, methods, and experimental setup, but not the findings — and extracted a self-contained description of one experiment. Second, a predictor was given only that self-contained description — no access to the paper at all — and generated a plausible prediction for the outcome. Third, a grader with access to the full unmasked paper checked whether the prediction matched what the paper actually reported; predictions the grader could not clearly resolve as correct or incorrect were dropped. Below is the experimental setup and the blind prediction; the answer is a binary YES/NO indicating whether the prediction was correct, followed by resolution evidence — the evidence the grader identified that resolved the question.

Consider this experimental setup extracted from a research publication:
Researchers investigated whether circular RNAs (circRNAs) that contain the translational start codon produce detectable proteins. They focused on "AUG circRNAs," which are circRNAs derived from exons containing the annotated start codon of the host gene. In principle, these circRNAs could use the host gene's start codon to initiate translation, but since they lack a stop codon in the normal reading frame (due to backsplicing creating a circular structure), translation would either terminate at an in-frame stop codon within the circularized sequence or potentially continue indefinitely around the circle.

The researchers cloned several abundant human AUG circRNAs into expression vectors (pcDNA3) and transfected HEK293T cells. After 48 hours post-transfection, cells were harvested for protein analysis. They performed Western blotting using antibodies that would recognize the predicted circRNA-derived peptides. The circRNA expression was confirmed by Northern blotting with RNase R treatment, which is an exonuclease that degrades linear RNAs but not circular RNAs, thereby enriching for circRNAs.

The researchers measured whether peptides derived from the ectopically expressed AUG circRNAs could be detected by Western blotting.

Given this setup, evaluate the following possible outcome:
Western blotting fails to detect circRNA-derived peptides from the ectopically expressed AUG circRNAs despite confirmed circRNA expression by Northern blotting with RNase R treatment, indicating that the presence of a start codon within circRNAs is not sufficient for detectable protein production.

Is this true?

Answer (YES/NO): YES